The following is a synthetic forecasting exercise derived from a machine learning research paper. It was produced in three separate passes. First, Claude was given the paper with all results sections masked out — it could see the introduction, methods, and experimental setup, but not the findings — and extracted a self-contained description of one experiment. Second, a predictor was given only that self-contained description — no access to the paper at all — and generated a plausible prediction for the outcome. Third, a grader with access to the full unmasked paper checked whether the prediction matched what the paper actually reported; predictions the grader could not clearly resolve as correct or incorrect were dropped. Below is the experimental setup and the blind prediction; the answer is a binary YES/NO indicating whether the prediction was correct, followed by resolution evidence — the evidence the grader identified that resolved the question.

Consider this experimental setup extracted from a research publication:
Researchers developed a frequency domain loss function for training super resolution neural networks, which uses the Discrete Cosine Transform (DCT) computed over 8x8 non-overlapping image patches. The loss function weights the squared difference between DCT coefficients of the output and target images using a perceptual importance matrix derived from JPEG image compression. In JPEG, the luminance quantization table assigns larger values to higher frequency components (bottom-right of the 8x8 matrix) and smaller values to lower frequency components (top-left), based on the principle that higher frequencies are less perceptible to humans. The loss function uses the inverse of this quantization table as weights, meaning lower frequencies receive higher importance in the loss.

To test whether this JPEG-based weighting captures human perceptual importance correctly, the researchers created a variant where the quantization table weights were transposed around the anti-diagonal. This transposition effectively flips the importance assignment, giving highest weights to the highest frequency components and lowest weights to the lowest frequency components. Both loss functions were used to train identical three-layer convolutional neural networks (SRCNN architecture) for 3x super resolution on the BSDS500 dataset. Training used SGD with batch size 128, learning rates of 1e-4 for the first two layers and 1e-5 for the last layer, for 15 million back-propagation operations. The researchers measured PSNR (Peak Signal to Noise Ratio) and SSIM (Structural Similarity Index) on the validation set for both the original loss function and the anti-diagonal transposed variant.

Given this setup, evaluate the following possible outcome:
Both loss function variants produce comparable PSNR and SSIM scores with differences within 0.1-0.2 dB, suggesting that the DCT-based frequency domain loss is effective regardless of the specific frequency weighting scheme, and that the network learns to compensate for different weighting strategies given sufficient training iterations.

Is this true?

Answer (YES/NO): NO